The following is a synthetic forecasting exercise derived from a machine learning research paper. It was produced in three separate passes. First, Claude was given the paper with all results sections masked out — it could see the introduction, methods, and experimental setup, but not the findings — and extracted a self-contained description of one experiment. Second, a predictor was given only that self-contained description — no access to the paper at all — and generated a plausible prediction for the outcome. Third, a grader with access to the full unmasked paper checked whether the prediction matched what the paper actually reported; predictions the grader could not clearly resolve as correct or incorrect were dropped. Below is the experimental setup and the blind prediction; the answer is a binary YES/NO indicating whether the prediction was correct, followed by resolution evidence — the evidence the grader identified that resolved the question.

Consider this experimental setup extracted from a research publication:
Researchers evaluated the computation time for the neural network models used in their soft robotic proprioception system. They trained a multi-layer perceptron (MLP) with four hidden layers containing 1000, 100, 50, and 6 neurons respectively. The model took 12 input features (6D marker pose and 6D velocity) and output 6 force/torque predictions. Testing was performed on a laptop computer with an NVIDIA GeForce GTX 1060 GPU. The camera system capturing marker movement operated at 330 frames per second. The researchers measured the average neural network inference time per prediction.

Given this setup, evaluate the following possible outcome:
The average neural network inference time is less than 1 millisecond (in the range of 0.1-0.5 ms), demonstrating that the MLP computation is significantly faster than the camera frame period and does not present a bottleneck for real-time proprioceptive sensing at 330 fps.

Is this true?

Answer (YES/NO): YES